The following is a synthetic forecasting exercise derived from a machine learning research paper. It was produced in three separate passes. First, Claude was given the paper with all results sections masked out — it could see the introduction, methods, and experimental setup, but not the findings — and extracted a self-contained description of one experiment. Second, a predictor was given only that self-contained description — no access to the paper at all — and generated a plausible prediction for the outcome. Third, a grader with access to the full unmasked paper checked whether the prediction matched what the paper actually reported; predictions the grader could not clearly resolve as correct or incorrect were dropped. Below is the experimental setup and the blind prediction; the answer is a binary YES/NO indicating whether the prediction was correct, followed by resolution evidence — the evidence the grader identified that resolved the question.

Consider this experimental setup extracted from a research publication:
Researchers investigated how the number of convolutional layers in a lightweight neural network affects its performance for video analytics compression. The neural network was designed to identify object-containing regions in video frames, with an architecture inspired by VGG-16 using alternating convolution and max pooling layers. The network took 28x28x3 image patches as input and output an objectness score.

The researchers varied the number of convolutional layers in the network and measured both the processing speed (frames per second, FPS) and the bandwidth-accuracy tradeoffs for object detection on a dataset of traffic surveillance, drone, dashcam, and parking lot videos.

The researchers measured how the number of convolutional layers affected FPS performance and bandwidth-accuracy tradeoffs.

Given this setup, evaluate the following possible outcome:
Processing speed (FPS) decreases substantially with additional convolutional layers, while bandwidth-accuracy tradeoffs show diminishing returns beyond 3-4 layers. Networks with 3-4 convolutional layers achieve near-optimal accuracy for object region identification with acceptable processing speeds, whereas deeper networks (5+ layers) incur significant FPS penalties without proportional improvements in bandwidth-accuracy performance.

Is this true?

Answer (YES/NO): NO